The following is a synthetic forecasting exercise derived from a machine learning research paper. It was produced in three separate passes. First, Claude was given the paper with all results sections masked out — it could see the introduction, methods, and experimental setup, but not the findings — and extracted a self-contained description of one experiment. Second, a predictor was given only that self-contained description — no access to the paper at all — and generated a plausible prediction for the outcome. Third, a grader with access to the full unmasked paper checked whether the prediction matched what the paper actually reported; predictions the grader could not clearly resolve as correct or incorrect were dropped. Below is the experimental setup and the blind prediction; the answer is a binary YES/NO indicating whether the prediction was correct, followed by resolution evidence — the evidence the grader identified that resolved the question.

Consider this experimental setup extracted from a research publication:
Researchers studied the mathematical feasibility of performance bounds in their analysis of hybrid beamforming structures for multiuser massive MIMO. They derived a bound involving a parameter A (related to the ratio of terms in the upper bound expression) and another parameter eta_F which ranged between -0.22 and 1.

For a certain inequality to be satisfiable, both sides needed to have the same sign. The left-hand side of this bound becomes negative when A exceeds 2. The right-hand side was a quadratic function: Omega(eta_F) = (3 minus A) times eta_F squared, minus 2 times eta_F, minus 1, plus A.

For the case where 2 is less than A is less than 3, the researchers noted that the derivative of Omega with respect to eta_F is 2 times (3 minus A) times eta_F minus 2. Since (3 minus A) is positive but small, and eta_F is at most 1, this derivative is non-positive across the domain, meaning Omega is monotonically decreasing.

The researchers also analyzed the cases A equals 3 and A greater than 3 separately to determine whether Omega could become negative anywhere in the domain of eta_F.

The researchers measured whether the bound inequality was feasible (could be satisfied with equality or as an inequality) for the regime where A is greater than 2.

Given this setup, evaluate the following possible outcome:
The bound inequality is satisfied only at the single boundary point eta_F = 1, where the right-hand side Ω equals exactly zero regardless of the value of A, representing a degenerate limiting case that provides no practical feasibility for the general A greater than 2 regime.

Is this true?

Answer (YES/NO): NO